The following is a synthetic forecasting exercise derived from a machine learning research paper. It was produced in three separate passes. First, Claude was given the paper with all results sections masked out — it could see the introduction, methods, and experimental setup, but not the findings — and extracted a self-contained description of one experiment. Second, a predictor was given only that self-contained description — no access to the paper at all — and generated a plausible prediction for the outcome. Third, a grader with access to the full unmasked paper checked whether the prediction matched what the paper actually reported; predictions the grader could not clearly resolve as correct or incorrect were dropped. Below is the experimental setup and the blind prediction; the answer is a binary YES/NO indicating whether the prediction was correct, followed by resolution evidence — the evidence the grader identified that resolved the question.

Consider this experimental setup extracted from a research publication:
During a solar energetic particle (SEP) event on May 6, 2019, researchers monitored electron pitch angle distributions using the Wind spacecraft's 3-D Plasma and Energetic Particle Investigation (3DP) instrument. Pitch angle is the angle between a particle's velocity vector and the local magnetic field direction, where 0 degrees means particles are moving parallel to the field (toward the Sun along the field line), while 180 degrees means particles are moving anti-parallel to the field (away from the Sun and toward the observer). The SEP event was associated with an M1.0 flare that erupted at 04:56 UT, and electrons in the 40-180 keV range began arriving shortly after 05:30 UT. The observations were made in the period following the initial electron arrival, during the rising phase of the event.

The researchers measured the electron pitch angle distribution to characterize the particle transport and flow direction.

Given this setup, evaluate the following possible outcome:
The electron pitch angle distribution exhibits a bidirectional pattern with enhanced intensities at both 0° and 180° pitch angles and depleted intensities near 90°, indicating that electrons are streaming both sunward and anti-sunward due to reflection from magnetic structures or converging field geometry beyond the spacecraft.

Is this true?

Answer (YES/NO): NO